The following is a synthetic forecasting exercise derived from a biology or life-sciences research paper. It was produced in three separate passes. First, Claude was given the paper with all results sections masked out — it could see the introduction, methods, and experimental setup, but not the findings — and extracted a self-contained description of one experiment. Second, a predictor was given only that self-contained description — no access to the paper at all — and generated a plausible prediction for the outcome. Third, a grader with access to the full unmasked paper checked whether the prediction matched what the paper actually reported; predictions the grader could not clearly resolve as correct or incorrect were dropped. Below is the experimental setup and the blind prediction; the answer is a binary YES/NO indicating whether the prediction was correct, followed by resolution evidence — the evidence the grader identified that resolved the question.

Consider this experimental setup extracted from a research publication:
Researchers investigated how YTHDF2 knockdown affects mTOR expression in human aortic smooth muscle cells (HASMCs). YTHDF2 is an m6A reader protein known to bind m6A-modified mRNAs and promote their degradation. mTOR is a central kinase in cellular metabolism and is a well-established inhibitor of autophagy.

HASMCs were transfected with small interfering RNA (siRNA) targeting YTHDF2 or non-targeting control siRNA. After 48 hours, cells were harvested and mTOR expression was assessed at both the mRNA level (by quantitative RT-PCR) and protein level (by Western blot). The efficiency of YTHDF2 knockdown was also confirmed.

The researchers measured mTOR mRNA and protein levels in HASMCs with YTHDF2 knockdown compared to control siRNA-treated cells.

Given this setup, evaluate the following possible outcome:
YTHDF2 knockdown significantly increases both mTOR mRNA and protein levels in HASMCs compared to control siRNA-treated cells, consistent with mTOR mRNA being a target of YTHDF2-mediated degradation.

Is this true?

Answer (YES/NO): YES